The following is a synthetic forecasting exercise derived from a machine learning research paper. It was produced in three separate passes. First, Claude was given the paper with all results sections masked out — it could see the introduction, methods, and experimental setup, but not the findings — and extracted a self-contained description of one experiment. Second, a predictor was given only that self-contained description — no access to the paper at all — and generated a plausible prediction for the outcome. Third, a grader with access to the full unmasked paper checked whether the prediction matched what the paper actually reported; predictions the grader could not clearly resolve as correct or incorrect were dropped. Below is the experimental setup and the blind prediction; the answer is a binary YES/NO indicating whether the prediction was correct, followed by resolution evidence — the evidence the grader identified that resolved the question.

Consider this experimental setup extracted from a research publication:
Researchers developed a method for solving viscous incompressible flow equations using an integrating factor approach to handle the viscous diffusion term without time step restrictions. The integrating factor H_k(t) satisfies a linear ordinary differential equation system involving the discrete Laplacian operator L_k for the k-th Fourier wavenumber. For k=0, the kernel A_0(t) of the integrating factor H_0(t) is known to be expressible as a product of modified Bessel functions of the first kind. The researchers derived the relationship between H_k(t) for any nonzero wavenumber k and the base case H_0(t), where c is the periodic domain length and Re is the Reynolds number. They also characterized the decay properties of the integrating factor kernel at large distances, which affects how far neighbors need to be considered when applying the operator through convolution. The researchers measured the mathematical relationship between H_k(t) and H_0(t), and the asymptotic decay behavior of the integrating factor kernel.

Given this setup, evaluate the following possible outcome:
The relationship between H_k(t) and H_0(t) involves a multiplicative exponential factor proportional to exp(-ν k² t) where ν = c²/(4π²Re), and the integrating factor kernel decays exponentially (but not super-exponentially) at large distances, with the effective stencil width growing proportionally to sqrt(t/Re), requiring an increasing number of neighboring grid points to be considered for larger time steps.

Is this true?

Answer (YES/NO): NO